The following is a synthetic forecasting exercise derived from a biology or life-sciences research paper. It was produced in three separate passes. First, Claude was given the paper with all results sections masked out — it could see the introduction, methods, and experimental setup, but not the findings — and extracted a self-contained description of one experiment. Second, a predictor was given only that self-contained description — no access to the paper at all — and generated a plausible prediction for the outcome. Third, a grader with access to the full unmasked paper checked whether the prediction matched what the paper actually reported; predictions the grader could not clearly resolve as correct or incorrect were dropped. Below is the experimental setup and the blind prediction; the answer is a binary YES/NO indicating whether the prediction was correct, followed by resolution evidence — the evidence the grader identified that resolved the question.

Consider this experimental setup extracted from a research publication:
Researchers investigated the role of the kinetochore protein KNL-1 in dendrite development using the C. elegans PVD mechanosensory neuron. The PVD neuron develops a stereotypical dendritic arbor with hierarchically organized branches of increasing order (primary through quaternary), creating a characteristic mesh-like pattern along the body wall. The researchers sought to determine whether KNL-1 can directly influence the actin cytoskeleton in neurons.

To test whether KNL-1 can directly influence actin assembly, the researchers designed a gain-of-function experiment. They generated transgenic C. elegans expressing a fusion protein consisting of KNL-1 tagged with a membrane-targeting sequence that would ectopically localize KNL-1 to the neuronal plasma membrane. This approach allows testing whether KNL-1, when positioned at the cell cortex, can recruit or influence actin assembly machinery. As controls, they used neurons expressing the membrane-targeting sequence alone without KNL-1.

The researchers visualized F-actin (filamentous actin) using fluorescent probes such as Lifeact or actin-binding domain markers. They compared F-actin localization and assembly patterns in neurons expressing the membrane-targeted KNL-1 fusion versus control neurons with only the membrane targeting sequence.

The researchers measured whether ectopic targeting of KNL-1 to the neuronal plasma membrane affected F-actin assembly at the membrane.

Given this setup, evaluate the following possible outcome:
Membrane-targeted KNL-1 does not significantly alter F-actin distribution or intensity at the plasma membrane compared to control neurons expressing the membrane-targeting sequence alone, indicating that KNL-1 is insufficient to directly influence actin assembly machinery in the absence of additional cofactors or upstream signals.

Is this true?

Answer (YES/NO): NO